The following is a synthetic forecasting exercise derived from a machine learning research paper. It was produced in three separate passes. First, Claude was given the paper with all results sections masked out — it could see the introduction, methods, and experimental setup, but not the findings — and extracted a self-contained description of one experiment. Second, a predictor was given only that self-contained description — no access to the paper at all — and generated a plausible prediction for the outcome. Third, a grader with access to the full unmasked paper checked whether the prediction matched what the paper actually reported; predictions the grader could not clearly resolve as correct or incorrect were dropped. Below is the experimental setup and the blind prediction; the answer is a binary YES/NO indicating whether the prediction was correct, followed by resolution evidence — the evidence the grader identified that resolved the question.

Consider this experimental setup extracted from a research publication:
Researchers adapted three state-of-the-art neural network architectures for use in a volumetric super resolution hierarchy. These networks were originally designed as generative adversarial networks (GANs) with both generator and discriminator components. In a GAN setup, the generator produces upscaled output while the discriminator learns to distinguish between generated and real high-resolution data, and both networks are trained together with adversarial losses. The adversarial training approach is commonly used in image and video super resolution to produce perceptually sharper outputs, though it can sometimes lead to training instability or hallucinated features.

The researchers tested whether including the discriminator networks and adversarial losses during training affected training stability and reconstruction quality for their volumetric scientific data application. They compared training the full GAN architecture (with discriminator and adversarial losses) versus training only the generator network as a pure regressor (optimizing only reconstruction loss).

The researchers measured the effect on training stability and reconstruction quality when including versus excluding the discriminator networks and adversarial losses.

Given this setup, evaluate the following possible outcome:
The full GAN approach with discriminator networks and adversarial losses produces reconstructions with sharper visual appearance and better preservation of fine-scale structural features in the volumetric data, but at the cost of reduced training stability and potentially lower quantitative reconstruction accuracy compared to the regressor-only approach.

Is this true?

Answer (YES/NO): NO